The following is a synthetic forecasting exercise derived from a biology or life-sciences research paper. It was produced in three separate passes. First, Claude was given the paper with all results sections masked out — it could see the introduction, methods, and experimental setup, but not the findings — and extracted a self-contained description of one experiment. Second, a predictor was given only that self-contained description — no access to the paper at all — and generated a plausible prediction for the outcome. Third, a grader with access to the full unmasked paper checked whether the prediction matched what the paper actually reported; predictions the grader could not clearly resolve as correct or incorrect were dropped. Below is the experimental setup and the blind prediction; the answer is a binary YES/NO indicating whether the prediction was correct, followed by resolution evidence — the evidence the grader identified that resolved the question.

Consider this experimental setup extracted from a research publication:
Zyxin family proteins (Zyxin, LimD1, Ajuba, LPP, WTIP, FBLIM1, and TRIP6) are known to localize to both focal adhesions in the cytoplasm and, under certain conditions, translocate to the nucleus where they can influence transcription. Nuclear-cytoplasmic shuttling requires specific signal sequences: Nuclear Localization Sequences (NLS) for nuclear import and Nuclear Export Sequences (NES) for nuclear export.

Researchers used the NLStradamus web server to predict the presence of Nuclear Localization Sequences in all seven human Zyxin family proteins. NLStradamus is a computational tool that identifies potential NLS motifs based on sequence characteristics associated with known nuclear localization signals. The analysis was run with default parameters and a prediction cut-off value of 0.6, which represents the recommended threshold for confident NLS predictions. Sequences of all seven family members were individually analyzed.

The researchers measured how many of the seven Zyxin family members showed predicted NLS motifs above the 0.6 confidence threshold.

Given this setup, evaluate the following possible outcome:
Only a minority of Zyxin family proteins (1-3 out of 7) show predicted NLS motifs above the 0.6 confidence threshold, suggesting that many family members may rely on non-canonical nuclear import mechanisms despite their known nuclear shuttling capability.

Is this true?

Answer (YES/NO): YES